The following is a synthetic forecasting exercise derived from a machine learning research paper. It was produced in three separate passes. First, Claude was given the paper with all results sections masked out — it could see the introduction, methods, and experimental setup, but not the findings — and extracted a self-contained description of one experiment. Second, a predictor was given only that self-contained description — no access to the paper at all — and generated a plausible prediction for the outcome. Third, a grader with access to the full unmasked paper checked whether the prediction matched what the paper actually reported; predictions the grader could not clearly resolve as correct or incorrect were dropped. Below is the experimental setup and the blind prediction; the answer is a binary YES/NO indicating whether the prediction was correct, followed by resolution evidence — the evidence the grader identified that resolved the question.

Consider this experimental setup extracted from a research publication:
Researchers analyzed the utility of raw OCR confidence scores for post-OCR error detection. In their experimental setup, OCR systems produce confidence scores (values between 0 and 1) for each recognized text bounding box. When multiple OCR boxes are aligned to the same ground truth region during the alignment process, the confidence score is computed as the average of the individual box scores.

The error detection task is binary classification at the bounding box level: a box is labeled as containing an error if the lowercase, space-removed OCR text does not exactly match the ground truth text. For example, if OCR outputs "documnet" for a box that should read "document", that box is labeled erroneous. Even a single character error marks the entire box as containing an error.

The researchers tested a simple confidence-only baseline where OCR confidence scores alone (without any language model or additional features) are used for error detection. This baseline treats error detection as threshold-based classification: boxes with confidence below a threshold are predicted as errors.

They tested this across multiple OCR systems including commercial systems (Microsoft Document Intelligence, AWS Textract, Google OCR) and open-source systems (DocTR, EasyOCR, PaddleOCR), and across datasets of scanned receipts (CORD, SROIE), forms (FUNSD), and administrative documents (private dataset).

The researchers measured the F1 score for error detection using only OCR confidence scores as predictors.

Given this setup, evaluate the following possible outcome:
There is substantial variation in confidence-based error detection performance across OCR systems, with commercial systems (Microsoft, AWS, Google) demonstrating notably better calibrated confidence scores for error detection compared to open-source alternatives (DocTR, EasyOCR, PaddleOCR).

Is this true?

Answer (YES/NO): NO